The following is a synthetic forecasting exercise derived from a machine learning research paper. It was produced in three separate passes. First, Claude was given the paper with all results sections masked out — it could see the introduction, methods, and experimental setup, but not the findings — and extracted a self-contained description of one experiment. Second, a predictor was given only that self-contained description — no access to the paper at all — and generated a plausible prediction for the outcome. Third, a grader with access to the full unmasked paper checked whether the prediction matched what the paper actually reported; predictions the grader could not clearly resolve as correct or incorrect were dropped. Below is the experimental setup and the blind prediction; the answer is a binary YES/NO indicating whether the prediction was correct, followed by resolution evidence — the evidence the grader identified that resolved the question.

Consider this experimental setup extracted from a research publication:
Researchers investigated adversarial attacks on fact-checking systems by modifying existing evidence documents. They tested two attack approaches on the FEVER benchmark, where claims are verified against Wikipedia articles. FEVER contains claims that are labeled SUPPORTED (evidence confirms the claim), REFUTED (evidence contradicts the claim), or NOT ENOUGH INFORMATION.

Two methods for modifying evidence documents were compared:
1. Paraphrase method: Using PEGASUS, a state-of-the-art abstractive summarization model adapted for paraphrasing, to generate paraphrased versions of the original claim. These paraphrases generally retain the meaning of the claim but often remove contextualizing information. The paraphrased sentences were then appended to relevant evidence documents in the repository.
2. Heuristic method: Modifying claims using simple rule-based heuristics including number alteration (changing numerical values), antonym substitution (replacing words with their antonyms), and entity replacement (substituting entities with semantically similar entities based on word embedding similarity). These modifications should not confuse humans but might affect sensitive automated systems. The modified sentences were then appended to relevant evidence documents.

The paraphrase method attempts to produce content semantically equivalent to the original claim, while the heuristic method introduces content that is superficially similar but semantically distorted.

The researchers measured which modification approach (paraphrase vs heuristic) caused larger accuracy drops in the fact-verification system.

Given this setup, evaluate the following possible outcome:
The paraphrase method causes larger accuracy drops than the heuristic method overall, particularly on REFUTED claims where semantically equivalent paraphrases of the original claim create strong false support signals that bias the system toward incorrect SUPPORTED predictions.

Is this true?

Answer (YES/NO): YES